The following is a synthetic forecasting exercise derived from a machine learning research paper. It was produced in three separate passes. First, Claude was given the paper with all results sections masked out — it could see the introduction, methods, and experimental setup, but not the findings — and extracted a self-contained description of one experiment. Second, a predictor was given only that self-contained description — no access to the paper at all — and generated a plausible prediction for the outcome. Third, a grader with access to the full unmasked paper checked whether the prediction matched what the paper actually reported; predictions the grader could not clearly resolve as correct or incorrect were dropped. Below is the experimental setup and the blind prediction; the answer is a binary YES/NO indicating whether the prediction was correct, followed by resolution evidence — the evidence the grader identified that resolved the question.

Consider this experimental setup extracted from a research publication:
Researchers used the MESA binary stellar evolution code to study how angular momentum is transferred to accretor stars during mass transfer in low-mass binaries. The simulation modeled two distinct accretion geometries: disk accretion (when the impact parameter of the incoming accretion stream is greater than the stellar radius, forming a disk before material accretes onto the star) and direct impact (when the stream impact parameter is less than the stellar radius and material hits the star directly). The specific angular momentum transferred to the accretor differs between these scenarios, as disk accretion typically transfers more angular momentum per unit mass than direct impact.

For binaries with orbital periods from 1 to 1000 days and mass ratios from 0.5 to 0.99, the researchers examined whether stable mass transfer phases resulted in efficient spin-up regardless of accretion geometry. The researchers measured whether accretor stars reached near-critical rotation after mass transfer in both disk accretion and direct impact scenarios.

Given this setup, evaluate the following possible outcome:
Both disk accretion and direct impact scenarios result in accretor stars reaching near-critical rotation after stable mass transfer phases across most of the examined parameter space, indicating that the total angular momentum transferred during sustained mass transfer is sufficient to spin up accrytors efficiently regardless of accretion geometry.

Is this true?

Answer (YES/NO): YES